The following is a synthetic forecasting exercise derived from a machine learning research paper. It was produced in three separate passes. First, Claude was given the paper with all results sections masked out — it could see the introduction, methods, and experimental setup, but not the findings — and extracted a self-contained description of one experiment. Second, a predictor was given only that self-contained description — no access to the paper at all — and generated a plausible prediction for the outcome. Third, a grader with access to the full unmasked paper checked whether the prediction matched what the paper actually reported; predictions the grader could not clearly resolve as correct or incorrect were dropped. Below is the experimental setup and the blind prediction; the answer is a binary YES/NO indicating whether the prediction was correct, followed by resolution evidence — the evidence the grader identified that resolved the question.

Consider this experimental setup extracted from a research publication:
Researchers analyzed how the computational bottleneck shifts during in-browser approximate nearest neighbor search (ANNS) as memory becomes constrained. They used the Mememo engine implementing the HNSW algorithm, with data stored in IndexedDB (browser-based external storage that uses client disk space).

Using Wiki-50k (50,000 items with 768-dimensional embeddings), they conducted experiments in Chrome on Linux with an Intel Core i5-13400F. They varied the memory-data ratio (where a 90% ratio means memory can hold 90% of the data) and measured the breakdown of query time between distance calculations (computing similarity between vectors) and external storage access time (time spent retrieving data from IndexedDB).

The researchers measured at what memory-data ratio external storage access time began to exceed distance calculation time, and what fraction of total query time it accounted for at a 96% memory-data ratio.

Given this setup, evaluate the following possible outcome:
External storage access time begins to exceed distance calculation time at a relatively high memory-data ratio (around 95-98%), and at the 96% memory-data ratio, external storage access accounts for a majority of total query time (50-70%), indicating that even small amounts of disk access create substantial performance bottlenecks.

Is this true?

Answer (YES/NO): NO